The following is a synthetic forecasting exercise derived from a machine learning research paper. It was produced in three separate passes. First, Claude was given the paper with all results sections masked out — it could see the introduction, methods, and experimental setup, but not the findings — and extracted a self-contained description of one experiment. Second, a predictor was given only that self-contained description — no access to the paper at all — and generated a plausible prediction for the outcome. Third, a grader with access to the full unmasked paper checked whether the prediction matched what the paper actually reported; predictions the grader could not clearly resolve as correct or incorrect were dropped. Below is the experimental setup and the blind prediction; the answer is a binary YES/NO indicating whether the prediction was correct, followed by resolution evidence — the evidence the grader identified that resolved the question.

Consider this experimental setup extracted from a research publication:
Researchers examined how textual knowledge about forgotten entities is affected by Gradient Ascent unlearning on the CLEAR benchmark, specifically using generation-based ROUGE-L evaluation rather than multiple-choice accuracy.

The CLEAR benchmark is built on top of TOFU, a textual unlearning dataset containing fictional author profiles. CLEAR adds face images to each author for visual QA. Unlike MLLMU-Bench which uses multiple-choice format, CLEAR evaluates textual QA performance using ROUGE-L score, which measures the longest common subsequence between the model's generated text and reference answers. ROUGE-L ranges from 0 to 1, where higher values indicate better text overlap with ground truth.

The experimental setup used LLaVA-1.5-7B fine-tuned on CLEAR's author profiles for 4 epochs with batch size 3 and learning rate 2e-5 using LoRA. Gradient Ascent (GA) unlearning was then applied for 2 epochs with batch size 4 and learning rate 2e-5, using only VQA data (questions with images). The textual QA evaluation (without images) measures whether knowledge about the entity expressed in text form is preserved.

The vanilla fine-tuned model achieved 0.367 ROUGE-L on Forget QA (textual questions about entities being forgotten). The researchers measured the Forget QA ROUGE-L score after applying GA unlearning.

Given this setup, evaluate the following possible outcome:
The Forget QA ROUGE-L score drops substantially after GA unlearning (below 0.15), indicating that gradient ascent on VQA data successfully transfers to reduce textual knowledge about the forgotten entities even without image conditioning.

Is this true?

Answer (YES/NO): NO